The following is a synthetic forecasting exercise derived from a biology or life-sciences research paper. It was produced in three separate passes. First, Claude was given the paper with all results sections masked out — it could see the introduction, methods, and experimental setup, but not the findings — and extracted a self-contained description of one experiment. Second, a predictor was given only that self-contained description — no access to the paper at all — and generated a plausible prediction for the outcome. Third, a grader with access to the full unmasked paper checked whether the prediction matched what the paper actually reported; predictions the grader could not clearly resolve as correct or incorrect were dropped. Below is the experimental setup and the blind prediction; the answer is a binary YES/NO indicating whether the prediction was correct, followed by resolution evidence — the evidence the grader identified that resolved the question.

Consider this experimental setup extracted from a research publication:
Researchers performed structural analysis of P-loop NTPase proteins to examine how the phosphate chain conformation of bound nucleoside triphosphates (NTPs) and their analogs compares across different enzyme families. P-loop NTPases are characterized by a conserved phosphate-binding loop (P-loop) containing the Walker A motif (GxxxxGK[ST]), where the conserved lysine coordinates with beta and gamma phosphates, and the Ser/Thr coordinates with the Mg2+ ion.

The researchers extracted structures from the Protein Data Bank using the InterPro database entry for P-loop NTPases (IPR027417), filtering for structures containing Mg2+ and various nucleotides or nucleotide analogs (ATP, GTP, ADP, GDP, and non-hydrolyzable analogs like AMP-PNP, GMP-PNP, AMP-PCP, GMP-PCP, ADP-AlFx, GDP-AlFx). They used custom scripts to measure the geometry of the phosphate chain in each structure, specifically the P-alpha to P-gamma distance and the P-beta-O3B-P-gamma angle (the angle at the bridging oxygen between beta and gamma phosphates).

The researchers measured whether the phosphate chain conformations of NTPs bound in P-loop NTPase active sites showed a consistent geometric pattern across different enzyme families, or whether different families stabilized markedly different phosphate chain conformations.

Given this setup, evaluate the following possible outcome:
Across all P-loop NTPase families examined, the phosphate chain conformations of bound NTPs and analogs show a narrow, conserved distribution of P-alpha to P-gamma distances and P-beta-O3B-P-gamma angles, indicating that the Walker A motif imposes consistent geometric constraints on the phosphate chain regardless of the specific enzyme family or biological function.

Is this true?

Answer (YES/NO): YES